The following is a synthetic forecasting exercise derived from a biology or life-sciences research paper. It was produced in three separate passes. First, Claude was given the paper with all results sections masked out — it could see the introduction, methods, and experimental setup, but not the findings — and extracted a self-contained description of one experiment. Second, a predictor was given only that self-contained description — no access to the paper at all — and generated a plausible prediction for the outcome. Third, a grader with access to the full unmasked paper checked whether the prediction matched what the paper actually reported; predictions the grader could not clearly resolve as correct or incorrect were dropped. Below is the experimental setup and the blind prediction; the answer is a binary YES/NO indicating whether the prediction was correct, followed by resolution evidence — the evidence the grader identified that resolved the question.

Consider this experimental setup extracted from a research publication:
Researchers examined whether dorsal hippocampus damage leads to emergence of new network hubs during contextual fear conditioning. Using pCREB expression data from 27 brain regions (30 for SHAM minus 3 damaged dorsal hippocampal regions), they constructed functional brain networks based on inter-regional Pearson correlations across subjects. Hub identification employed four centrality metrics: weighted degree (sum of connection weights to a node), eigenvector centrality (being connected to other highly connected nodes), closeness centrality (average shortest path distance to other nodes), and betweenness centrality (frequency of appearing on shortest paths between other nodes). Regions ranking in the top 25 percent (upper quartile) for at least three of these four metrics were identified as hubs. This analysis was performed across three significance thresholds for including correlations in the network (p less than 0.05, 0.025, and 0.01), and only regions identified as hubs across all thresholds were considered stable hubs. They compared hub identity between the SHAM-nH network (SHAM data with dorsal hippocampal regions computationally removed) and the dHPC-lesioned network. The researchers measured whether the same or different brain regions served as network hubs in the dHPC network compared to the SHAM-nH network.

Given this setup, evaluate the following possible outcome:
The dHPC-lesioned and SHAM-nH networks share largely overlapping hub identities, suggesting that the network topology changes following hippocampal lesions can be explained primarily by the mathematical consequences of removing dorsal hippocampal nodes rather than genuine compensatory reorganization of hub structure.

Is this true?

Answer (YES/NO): NO